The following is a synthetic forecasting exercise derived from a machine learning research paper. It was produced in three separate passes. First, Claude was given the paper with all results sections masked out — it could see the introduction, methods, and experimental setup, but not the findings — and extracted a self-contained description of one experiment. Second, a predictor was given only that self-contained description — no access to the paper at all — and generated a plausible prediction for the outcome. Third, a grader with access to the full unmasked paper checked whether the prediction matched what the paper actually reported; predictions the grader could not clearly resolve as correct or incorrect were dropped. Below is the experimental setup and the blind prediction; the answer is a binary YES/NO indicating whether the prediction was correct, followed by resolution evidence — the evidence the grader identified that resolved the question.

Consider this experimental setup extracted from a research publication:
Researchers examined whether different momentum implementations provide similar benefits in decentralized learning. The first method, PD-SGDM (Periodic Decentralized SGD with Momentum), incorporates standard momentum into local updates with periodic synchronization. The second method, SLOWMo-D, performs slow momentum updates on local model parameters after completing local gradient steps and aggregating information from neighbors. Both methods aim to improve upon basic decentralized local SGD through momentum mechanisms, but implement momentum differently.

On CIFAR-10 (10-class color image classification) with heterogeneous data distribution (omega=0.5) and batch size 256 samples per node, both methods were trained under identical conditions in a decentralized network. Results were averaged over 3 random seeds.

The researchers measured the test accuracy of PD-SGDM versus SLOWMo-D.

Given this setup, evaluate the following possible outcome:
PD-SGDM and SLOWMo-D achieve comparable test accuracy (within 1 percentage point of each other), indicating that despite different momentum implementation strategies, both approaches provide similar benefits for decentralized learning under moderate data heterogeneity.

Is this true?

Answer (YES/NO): YES